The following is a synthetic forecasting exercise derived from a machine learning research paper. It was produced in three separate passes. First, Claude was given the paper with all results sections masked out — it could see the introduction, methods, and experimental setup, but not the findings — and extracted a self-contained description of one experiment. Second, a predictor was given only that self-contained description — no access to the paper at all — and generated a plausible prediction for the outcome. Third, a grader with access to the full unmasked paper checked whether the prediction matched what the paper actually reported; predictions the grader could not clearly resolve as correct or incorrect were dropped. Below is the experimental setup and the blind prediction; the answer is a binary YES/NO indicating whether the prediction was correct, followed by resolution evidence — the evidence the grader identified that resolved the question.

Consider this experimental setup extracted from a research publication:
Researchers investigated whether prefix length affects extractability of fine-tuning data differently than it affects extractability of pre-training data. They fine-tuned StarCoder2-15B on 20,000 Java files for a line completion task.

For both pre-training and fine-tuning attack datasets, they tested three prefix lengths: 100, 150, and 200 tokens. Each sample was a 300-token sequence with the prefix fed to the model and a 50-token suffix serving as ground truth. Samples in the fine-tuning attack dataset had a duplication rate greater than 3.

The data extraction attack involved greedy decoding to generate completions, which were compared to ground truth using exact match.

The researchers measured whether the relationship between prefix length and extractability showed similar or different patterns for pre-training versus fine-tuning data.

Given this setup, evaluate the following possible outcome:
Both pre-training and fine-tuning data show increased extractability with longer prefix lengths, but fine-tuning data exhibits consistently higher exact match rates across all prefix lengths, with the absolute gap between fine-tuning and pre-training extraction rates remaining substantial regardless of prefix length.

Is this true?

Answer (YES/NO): YES